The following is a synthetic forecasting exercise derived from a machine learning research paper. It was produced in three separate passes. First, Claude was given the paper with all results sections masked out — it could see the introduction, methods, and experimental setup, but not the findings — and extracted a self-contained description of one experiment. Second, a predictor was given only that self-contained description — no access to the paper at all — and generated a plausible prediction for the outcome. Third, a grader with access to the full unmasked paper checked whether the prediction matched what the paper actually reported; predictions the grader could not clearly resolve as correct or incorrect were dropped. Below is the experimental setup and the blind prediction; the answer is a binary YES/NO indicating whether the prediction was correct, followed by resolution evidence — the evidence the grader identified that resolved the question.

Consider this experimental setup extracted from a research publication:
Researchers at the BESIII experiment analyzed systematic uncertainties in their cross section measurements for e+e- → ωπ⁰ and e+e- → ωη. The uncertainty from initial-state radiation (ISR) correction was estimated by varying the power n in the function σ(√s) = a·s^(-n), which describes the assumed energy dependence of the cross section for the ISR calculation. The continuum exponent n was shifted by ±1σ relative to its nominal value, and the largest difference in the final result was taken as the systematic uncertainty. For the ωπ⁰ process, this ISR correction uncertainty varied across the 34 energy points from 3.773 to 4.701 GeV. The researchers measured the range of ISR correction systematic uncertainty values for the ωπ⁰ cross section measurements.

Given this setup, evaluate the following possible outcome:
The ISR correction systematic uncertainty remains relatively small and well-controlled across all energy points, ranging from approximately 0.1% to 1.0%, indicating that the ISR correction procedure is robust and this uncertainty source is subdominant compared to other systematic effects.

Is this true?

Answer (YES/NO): NO